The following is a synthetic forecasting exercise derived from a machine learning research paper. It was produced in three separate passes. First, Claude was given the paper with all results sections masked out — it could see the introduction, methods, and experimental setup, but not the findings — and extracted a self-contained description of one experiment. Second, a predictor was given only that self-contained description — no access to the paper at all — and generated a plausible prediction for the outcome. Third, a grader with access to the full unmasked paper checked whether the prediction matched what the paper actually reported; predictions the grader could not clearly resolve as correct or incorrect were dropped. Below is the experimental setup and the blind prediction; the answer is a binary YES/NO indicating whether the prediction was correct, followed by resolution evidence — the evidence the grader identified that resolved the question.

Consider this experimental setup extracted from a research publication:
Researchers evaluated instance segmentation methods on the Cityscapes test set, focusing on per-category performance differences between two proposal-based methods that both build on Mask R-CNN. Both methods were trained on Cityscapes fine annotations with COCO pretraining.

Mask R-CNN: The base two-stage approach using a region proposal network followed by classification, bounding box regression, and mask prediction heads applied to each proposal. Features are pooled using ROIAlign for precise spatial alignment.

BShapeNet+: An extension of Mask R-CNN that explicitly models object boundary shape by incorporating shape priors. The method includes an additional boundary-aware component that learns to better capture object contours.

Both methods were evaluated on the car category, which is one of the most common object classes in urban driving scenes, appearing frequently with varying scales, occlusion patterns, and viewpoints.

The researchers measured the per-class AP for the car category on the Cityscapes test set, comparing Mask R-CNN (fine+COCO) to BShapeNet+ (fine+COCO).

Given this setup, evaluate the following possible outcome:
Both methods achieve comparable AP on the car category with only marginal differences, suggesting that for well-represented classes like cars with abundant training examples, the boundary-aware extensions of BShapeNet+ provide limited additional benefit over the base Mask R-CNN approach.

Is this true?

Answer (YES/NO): YES